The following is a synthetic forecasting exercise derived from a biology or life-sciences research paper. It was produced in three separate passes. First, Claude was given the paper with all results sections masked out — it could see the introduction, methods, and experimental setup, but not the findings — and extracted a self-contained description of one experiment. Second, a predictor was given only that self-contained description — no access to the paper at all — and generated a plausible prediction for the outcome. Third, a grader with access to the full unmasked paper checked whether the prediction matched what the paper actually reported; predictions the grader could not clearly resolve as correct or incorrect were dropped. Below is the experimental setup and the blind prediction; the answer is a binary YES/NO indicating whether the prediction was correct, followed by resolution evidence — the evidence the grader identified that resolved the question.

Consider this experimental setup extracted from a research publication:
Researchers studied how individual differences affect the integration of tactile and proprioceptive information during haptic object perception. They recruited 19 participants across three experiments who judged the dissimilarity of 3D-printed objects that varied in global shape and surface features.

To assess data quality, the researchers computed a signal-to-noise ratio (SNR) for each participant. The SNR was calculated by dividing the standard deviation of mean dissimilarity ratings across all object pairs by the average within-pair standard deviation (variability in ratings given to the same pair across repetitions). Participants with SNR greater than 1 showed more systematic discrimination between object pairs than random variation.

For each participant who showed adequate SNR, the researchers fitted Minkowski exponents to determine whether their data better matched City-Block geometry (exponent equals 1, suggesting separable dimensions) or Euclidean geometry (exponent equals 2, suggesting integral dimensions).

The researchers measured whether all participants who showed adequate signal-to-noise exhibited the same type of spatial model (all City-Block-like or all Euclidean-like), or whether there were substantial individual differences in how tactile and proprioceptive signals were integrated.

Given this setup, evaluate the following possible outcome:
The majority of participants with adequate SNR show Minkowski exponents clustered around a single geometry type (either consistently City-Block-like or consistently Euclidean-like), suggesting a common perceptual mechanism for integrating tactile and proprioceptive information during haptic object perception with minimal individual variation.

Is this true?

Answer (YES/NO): NO